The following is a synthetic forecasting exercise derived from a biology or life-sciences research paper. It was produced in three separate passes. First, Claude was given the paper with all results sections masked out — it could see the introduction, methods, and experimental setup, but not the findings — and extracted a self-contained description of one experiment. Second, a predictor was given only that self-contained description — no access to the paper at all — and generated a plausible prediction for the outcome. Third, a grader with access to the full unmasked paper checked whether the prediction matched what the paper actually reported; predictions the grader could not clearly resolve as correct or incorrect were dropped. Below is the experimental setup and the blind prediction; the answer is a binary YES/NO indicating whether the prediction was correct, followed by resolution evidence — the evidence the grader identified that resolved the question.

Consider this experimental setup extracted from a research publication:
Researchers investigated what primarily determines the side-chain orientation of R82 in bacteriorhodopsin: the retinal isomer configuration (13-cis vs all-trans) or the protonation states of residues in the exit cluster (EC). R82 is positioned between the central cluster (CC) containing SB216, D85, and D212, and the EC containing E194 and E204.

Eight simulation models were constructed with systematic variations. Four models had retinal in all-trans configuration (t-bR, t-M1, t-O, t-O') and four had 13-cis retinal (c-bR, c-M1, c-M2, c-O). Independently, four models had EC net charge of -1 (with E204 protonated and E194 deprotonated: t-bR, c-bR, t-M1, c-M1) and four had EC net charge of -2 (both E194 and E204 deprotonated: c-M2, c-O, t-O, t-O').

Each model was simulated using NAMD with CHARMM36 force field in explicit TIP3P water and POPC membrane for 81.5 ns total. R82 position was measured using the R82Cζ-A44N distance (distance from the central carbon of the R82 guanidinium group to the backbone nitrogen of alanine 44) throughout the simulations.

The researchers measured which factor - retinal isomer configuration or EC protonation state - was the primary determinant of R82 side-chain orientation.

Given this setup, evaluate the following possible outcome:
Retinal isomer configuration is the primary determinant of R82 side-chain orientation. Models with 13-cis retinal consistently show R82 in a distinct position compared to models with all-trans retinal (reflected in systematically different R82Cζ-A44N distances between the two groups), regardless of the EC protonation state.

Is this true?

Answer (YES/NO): NO